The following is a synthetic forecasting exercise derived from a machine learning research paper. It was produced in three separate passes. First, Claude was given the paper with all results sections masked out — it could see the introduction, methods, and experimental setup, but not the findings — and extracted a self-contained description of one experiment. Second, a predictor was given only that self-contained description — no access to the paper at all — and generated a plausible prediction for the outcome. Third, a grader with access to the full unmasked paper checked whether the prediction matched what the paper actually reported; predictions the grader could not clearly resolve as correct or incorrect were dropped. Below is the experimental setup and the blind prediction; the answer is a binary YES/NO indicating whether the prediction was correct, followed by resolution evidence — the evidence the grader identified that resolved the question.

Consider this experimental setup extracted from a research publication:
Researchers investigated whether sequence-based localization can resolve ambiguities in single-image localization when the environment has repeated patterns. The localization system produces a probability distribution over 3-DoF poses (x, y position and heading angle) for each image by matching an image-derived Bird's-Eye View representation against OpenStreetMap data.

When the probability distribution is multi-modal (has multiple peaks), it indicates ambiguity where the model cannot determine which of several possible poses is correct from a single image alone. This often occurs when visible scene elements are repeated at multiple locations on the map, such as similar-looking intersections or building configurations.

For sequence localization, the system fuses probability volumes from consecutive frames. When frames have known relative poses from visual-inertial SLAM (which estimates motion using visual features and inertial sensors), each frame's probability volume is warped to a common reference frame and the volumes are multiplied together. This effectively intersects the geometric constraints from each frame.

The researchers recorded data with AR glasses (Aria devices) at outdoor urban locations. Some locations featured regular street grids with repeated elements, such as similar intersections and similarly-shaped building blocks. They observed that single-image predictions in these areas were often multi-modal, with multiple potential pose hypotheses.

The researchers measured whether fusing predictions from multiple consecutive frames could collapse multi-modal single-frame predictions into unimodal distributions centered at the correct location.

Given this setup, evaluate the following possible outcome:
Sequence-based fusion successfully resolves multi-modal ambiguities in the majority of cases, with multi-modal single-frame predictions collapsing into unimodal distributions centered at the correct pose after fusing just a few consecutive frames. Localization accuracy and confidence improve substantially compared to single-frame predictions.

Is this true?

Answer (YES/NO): YES